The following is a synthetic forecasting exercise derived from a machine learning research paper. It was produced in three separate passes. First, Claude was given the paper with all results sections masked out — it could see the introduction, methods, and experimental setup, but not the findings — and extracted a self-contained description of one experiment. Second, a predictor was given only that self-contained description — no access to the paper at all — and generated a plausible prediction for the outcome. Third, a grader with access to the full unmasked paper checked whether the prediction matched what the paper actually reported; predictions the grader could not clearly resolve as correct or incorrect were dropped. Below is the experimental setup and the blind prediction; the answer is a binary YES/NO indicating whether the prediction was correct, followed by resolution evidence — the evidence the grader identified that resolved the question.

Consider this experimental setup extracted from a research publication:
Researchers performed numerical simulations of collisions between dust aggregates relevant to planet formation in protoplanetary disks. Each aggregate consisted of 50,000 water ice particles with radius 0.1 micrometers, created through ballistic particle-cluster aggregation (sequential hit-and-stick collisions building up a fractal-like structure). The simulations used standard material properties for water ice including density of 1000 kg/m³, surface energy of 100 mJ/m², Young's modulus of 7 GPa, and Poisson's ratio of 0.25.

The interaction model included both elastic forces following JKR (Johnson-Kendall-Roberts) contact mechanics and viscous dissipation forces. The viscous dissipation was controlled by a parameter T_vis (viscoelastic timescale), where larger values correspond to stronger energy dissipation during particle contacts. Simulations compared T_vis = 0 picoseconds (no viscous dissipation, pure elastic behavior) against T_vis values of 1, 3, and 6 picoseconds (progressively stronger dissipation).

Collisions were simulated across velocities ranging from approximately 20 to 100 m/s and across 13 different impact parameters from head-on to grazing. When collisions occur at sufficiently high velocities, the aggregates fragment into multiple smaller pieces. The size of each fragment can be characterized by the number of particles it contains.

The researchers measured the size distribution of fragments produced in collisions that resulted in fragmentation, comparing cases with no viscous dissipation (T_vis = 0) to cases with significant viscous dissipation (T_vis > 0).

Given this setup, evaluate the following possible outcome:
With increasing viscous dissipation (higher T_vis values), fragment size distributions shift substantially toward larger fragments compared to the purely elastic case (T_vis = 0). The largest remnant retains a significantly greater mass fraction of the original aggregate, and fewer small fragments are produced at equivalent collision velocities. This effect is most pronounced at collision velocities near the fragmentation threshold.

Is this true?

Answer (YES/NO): NO